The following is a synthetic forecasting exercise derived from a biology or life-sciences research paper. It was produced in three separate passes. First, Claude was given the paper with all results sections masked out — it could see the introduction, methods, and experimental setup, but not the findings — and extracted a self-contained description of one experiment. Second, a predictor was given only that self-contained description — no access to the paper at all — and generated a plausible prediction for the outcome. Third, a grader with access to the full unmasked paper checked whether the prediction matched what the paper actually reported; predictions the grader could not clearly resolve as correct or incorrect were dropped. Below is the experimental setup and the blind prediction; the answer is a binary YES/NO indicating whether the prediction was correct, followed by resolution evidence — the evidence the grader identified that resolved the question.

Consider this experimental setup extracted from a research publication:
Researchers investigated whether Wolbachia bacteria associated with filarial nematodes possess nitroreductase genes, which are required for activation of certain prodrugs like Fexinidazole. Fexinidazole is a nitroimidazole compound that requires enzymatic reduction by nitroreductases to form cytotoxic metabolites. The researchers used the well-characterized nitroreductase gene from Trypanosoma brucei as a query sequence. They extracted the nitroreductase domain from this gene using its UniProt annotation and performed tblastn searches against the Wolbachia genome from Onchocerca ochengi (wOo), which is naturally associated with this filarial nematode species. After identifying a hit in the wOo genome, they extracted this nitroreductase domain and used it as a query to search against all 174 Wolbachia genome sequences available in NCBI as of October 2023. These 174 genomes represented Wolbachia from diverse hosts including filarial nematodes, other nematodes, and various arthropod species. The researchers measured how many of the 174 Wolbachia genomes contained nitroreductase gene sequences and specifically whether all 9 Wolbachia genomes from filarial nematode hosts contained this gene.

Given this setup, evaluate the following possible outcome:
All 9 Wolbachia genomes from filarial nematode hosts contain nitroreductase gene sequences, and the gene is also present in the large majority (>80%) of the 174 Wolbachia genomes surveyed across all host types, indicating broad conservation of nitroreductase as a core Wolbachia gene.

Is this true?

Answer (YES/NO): YES